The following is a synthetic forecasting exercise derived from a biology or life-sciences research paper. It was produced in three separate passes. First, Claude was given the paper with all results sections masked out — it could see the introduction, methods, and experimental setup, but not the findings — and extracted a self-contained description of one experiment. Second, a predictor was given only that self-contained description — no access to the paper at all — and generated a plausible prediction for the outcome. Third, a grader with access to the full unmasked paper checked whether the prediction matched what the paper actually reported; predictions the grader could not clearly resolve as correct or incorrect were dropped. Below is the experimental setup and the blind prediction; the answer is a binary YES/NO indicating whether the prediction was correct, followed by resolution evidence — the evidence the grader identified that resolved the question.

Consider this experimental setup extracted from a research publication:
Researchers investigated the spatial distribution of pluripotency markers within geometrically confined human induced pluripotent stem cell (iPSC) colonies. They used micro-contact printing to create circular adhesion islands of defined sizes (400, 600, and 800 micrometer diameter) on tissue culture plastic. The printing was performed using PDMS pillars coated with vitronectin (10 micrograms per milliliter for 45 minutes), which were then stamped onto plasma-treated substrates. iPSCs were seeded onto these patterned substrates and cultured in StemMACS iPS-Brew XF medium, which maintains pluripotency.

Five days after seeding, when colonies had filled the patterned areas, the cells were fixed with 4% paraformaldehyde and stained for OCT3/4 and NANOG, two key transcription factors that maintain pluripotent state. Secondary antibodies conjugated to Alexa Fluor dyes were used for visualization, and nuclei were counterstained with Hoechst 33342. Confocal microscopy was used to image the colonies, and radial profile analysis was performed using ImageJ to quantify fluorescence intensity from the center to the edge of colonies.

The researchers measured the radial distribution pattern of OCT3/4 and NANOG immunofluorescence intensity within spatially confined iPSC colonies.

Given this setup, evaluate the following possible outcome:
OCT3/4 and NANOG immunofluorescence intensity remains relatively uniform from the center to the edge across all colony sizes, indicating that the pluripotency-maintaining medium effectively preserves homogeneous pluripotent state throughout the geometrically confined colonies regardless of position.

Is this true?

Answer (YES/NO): NO